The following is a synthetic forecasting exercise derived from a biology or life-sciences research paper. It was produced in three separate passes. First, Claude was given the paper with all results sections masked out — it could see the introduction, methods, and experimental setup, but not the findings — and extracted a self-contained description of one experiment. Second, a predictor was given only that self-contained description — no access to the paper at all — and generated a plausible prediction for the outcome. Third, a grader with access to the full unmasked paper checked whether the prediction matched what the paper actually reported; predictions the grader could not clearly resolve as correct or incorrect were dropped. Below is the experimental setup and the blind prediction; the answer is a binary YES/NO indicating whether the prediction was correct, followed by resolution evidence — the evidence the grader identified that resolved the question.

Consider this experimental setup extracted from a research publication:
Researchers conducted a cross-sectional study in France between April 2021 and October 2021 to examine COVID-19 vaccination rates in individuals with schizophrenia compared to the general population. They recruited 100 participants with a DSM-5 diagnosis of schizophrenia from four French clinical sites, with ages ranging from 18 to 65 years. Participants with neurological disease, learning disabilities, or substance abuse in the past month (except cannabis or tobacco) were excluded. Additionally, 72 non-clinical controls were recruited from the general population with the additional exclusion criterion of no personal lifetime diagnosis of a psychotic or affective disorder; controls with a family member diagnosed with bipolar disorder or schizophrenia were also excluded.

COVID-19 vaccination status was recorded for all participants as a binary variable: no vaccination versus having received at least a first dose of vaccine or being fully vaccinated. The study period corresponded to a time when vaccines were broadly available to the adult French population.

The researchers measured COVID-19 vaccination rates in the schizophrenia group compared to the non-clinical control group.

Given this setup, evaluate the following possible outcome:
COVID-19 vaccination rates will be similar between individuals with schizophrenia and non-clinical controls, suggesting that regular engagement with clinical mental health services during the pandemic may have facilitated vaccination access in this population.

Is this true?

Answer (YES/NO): NO